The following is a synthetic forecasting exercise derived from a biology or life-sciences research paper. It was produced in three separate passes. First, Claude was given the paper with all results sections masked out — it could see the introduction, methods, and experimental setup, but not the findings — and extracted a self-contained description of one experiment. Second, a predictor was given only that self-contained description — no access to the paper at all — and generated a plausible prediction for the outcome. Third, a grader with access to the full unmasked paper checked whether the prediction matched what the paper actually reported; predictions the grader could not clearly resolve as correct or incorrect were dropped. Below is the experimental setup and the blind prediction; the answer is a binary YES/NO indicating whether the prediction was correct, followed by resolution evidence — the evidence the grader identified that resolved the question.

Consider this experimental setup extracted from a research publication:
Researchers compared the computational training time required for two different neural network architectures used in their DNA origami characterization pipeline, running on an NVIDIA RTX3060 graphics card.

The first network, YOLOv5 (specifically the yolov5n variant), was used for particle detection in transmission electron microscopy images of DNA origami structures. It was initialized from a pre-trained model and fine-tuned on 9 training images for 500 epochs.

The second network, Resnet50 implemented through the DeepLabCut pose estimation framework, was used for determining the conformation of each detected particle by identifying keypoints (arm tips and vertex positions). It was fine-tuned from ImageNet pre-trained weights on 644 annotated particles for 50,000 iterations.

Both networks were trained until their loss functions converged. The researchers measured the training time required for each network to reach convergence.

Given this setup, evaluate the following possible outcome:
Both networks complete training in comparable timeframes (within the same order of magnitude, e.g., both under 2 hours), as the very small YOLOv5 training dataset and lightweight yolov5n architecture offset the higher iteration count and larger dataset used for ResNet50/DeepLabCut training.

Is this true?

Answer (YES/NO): YES